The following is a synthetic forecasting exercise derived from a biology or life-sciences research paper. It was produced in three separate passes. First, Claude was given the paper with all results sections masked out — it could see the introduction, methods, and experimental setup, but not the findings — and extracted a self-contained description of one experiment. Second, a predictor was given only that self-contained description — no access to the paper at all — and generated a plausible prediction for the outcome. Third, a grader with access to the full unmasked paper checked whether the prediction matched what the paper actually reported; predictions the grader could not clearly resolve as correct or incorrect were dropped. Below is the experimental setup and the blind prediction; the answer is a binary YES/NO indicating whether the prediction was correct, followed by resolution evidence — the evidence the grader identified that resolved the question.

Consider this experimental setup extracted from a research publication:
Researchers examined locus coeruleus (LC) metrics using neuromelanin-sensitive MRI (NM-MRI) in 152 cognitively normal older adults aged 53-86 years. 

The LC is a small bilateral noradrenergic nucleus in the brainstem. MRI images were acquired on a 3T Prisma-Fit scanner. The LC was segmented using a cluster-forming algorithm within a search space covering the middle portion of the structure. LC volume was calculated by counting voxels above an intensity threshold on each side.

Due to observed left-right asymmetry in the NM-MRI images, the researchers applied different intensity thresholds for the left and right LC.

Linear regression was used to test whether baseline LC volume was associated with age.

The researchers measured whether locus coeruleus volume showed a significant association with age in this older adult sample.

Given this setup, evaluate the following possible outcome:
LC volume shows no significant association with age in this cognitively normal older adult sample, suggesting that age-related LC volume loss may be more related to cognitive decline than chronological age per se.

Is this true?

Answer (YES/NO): YES